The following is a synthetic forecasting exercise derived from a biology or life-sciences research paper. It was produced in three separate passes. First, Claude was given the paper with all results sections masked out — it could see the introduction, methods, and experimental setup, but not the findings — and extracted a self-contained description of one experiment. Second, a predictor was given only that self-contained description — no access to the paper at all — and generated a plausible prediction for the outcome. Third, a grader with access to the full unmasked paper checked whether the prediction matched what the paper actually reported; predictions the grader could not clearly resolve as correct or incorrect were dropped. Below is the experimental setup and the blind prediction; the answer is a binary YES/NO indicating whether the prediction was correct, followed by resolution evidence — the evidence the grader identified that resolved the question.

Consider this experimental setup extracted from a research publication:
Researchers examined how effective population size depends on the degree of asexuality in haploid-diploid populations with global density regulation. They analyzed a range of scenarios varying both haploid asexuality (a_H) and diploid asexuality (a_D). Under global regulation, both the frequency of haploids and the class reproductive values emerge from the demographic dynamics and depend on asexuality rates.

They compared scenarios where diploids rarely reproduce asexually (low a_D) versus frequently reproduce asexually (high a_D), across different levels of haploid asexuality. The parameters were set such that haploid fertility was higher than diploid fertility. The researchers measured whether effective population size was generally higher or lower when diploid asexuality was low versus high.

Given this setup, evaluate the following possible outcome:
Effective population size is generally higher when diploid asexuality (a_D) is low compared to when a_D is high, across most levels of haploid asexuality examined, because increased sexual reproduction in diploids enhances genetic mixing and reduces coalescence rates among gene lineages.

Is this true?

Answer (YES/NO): YES